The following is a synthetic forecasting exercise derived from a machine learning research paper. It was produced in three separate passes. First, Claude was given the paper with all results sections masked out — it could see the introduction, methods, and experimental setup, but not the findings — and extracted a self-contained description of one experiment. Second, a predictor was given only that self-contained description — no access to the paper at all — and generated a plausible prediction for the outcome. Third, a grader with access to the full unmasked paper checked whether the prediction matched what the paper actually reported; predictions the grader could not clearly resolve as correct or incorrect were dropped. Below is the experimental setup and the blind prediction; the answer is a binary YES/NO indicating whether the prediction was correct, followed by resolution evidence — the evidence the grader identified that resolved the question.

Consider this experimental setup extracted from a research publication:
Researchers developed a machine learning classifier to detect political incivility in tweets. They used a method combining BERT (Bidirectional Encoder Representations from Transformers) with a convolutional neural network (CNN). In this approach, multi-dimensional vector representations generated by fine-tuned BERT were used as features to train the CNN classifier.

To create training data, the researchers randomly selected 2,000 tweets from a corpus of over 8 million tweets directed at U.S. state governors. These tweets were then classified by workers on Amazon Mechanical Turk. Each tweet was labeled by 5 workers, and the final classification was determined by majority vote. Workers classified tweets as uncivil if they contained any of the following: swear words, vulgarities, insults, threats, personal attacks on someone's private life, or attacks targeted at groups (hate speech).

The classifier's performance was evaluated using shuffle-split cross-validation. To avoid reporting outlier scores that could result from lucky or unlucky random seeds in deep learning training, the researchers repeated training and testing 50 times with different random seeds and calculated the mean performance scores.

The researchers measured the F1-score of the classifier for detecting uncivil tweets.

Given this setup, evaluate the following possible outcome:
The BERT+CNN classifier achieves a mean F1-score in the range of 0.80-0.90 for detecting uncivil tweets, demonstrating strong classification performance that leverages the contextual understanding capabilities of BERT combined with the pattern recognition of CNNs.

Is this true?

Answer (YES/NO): NO